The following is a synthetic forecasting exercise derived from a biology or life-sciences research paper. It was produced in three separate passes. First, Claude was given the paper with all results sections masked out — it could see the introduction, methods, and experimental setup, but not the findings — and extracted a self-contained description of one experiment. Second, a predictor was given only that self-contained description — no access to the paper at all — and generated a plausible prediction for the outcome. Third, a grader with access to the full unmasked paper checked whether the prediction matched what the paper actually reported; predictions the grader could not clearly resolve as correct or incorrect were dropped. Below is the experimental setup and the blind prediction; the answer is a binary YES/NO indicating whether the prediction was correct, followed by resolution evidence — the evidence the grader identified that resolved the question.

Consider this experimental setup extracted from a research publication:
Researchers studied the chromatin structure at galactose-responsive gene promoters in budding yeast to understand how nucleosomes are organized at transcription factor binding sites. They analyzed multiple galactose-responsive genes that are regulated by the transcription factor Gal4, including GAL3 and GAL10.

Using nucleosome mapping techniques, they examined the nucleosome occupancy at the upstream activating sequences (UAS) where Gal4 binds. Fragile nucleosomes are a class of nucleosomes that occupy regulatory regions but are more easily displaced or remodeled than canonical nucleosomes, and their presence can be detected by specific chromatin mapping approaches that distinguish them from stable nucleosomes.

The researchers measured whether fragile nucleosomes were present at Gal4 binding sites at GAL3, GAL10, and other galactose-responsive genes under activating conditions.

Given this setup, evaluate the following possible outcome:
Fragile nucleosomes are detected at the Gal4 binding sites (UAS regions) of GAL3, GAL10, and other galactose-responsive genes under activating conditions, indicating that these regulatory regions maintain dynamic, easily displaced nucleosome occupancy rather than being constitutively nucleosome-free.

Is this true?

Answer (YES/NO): YES